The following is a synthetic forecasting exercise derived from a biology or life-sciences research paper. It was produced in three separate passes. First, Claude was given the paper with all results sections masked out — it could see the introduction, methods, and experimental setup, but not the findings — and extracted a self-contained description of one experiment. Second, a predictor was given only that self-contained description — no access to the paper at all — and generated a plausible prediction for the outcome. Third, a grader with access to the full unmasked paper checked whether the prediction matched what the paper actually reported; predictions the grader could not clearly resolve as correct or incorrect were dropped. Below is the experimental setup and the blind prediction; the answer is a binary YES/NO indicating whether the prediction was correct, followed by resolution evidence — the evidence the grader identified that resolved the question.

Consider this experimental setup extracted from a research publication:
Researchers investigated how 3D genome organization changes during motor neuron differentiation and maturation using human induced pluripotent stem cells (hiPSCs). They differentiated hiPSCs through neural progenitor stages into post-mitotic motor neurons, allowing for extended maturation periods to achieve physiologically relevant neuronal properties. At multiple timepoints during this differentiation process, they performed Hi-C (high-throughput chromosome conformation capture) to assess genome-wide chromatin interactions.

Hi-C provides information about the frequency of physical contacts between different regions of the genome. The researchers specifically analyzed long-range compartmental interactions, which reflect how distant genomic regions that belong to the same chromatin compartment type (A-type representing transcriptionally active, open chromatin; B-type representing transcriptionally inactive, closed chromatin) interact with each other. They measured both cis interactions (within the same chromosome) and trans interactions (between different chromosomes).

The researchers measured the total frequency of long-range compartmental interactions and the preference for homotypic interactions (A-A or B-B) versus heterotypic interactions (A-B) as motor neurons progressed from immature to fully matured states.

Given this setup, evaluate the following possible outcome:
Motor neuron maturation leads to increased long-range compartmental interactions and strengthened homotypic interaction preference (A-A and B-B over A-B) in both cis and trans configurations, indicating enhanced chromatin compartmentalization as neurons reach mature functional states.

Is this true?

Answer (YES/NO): NO